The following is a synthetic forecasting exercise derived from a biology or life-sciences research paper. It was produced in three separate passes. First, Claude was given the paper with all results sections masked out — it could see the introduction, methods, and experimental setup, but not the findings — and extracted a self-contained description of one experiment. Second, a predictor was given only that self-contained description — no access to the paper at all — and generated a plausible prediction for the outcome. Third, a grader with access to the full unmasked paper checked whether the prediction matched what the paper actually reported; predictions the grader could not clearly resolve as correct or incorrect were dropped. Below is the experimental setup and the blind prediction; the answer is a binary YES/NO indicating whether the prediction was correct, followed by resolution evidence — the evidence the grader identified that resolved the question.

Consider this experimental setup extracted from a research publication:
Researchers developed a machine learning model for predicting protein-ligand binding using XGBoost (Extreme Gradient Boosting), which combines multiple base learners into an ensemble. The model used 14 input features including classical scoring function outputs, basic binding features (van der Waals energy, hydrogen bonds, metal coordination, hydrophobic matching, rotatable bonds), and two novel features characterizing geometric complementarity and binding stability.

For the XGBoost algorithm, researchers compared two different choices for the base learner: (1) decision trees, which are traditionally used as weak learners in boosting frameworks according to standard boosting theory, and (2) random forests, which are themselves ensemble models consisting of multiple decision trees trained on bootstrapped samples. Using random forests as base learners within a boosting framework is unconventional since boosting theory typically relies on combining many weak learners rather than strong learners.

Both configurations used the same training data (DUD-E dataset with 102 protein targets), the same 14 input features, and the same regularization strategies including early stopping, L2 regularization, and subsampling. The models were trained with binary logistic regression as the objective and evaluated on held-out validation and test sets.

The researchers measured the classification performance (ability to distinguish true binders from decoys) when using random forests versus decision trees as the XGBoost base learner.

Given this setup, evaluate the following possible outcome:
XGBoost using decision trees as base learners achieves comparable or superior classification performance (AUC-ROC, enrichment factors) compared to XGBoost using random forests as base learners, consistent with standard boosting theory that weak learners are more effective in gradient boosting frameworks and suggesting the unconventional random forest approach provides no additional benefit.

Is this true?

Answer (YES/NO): NO